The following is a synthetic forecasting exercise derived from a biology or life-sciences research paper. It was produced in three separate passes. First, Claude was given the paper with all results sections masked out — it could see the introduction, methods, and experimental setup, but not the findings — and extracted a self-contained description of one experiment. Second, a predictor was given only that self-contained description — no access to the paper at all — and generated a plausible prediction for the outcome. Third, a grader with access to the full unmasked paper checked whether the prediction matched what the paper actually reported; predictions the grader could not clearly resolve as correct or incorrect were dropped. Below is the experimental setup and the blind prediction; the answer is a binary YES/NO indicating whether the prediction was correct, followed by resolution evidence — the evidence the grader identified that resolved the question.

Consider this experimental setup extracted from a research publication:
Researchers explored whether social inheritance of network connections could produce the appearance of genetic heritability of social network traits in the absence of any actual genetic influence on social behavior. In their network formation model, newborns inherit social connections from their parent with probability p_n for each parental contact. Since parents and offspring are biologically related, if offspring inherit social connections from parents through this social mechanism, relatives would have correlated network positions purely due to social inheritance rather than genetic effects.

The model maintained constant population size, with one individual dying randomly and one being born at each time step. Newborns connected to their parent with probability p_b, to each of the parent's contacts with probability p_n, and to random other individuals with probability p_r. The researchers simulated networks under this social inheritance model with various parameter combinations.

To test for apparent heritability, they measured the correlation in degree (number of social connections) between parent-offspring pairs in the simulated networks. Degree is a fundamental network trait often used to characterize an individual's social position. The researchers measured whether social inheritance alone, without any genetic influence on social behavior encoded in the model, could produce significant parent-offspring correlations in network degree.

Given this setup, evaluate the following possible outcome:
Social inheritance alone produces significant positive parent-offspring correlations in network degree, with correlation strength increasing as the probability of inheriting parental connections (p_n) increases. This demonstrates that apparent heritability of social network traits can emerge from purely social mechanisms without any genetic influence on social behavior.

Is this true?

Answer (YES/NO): YES